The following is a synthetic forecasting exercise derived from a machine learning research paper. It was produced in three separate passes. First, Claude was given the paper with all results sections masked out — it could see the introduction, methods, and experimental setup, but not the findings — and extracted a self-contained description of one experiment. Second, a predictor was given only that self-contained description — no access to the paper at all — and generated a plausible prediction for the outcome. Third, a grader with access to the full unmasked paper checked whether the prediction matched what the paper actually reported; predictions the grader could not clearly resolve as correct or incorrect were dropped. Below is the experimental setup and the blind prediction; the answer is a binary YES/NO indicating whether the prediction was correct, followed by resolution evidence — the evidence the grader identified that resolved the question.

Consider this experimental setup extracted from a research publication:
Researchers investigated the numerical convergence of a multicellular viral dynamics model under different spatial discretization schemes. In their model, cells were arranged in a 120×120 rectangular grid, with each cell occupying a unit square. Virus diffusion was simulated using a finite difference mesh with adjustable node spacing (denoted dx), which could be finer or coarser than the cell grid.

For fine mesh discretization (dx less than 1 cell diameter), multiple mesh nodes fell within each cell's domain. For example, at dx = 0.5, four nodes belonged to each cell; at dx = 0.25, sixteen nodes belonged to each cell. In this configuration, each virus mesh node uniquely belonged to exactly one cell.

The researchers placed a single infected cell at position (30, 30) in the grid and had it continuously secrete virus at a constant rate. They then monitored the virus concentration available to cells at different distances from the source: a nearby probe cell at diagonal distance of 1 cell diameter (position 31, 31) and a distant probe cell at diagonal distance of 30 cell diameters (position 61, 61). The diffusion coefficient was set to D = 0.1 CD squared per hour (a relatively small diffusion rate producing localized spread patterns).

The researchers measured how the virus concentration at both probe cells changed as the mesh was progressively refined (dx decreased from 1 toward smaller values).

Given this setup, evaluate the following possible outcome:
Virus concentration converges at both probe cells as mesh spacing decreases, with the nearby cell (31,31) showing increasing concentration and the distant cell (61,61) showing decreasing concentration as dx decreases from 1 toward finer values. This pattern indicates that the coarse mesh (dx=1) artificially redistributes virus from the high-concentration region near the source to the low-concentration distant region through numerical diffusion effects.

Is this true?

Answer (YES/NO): NO